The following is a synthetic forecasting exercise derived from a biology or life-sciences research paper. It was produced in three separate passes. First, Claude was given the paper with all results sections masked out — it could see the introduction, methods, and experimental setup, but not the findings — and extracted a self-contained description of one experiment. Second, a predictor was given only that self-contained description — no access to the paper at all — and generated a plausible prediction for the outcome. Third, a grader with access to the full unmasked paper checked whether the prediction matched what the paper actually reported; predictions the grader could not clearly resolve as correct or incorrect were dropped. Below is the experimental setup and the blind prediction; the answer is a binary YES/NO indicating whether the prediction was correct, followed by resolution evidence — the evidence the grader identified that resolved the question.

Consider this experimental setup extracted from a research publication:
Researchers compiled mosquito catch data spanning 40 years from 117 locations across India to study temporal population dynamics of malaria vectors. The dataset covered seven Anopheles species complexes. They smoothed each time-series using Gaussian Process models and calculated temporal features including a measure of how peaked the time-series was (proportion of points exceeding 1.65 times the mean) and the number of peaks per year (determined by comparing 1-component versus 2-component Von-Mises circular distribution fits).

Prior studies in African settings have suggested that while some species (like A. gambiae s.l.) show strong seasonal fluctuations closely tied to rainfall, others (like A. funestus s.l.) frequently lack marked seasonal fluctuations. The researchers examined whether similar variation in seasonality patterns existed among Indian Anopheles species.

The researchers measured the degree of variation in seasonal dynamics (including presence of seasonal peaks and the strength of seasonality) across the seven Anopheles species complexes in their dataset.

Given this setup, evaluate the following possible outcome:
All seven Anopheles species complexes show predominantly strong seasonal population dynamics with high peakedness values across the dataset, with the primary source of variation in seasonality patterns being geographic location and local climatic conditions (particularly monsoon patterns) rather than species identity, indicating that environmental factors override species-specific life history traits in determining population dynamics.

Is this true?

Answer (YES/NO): NO